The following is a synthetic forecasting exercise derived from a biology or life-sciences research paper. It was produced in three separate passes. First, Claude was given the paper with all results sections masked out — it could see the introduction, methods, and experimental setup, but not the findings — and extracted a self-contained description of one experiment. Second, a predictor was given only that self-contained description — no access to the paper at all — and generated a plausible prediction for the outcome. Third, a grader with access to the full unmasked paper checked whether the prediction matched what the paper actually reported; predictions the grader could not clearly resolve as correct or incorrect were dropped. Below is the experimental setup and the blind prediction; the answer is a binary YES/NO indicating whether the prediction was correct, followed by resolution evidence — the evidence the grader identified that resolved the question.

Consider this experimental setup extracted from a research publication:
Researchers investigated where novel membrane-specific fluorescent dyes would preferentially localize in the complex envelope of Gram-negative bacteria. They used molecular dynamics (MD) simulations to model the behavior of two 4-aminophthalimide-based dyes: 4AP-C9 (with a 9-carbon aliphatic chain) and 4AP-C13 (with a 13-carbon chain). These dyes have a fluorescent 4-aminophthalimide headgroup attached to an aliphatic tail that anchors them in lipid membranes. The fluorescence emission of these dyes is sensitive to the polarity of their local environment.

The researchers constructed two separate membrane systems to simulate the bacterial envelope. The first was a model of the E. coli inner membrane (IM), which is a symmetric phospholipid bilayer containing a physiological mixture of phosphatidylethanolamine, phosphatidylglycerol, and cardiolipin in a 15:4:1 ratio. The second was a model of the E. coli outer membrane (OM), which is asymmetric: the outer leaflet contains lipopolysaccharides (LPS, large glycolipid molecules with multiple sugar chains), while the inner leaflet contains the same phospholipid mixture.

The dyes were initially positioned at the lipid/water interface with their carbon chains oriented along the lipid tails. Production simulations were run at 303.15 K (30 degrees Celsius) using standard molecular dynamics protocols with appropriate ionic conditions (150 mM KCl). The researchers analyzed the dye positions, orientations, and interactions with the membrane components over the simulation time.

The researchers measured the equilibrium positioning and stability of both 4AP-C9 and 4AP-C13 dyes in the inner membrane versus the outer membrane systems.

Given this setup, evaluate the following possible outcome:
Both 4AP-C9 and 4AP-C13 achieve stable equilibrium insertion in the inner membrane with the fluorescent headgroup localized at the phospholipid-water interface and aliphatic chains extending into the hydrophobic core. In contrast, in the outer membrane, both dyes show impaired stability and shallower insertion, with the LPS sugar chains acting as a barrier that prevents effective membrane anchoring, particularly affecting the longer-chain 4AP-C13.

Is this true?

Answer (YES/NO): NO